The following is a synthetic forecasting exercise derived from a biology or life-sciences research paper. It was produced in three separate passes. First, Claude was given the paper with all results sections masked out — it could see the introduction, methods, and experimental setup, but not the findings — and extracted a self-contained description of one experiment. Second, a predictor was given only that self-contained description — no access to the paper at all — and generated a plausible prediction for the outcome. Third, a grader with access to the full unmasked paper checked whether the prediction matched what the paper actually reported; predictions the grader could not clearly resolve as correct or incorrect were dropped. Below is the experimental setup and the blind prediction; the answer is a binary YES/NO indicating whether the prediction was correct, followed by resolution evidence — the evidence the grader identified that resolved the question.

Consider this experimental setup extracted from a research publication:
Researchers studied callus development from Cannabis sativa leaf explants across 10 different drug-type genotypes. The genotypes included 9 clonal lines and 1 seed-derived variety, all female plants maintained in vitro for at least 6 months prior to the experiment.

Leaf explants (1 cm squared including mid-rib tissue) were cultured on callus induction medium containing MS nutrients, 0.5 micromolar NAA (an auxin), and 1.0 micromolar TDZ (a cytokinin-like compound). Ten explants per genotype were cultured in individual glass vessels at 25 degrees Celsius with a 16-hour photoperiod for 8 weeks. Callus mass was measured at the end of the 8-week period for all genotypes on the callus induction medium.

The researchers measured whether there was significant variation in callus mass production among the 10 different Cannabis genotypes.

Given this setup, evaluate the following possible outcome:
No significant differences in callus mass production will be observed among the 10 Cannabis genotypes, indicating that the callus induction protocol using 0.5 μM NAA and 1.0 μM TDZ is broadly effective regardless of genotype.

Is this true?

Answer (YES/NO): NO